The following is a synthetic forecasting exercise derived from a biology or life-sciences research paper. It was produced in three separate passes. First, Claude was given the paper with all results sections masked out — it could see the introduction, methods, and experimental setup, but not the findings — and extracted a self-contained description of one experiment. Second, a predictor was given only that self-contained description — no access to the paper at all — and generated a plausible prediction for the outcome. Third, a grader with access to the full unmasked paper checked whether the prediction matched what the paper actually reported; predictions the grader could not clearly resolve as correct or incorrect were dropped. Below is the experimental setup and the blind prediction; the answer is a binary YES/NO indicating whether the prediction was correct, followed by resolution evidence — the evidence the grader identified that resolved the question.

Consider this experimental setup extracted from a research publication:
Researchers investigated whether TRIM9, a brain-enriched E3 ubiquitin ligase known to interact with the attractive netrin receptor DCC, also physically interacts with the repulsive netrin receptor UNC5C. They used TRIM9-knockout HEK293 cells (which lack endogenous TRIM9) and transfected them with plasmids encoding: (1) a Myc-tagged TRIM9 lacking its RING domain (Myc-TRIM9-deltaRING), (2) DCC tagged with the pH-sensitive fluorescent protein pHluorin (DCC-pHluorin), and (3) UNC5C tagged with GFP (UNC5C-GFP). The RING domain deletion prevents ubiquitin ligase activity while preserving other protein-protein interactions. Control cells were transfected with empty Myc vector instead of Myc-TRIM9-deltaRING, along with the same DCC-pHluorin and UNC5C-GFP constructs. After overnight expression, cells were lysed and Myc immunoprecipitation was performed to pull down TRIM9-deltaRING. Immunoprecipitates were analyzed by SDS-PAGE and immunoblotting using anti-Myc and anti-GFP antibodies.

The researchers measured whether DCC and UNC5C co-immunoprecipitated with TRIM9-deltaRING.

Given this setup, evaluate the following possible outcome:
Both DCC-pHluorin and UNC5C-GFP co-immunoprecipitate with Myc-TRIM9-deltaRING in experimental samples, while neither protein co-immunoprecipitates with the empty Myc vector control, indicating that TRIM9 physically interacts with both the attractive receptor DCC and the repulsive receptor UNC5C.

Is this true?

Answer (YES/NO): YES